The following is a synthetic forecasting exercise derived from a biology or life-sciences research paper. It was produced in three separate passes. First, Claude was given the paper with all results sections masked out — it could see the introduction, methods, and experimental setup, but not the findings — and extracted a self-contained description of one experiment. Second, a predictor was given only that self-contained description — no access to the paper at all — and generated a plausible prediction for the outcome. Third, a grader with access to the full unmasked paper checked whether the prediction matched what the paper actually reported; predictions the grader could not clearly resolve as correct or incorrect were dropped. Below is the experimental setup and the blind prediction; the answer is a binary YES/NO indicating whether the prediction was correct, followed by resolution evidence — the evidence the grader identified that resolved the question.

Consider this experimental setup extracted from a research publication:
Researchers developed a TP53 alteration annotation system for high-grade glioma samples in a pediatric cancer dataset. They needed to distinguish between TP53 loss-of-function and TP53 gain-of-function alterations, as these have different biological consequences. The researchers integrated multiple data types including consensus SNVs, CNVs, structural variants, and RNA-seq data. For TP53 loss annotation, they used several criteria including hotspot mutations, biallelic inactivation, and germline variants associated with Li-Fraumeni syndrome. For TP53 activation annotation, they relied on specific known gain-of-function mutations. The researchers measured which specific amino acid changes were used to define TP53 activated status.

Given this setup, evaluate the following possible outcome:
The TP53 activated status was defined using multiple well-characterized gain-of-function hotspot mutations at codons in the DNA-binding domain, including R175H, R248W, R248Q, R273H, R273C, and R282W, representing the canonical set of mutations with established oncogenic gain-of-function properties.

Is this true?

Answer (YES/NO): NO